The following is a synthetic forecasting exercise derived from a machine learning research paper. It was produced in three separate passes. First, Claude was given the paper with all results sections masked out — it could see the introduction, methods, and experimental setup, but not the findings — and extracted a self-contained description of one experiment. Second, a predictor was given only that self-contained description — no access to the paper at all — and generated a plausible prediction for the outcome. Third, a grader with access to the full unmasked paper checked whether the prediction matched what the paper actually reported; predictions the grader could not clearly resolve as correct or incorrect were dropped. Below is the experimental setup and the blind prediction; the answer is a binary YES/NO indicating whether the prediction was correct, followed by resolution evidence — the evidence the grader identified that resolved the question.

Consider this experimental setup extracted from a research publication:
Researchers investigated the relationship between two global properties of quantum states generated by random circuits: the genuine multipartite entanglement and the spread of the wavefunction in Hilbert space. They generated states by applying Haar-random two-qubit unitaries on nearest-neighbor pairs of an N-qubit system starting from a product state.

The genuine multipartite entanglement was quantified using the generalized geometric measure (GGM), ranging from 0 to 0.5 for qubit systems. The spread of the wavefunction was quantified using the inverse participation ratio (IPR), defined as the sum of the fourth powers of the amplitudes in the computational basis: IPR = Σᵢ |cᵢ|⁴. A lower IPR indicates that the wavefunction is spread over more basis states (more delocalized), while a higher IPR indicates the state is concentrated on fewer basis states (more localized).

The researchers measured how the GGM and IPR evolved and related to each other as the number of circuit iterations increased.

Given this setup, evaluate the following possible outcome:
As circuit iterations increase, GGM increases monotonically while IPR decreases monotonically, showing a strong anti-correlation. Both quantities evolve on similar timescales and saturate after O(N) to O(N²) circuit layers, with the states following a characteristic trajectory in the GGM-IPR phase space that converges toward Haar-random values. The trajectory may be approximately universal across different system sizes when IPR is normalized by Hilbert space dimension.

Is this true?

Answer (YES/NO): NO